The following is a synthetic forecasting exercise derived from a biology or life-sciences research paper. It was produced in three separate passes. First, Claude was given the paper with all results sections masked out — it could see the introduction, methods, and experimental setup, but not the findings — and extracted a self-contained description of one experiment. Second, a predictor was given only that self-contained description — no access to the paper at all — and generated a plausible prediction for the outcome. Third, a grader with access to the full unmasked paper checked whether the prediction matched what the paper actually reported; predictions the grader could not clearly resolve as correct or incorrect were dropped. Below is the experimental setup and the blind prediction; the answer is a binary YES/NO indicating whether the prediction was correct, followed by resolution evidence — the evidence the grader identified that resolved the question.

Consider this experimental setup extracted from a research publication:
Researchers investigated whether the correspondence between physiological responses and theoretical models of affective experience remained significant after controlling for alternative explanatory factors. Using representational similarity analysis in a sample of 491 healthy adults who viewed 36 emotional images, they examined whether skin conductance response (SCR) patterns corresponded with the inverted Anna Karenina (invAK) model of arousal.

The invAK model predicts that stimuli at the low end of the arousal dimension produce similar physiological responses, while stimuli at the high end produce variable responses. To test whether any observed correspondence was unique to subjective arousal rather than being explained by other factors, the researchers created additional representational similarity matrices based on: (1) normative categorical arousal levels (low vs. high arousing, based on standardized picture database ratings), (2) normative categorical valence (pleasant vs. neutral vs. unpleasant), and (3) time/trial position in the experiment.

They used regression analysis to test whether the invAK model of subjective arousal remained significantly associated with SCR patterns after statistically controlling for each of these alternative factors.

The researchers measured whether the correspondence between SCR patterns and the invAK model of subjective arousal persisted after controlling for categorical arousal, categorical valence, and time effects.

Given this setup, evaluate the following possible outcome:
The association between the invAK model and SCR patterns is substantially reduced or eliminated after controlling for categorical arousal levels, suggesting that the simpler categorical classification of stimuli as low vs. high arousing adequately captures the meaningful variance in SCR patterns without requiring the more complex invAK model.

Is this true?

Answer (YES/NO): NO